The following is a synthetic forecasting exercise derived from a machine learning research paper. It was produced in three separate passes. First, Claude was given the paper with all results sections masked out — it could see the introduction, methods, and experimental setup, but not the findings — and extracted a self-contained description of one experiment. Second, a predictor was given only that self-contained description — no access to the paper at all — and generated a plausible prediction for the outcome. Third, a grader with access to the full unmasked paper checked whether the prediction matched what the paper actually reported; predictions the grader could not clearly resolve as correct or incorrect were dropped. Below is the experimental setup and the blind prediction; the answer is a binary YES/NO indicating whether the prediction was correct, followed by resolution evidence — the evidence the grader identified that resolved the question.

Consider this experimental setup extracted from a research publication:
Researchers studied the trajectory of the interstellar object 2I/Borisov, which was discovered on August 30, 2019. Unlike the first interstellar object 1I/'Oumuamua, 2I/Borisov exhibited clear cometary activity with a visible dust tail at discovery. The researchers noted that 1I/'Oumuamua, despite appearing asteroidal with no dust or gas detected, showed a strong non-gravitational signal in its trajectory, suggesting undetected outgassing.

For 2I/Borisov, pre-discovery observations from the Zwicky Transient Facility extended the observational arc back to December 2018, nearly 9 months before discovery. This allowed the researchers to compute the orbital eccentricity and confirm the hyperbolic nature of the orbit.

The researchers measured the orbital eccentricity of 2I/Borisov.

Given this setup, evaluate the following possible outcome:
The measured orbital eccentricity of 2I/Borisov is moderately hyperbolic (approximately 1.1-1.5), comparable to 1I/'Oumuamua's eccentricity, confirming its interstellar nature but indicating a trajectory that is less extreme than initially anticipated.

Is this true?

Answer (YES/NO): NO